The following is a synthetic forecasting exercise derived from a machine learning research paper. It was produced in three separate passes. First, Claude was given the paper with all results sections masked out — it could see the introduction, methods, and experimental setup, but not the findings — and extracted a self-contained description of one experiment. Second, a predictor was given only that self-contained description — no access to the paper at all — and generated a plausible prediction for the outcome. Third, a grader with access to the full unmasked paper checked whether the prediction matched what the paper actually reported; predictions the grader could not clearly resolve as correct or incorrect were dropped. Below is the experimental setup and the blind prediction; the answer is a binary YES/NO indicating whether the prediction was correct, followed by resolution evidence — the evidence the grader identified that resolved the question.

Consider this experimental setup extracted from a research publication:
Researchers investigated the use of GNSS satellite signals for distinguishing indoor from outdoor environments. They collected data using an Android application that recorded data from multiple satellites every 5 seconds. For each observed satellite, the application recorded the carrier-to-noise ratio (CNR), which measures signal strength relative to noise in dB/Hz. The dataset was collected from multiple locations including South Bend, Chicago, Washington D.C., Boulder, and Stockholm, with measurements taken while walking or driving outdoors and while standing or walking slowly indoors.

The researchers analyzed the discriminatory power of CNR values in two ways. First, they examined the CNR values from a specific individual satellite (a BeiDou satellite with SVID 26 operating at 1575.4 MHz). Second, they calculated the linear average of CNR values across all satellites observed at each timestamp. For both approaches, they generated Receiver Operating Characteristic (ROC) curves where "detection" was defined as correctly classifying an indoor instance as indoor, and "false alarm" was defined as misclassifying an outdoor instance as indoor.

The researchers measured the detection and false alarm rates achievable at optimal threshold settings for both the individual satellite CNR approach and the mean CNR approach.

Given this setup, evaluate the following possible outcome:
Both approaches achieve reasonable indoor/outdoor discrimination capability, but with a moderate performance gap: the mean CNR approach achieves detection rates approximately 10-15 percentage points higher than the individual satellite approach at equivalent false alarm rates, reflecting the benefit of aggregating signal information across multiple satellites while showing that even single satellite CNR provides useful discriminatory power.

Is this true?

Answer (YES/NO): NO